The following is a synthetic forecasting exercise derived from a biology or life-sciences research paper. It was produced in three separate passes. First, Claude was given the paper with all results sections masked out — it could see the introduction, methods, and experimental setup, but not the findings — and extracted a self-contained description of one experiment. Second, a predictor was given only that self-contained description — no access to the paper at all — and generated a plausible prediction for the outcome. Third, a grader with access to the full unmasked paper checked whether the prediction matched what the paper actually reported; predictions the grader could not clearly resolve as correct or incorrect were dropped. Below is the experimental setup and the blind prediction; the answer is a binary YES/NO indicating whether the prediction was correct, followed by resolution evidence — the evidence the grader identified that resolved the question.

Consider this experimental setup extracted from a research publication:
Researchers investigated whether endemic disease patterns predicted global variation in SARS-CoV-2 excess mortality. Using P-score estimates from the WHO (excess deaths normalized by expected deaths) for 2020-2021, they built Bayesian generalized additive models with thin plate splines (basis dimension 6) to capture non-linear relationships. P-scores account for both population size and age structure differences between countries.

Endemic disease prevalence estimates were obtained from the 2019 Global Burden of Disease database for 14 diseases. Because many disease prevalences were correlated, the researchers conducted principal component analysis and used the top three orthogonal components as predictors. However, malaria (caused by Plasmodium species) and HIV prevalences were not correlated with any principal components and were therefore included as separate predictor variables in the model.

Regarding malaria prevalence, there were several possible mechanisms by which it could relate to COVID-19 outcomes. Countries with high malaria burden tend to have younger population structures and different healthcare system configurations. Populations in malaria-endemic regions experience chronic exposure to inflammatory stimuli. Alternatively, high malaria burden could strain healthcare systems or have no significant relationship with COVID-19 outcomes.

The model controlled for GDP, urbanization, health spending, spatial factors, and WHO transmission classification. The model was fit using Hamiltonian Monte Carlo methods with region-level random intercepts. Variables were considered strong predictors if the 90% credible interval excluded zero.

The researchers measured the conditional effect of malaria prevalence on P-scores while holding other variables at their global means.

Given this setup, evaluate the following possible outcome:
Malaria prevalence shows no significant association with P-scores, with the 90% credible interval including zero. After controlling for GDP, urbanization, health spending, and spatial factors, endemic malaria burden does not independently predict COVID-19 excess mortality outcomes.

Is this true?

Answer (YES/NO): NO